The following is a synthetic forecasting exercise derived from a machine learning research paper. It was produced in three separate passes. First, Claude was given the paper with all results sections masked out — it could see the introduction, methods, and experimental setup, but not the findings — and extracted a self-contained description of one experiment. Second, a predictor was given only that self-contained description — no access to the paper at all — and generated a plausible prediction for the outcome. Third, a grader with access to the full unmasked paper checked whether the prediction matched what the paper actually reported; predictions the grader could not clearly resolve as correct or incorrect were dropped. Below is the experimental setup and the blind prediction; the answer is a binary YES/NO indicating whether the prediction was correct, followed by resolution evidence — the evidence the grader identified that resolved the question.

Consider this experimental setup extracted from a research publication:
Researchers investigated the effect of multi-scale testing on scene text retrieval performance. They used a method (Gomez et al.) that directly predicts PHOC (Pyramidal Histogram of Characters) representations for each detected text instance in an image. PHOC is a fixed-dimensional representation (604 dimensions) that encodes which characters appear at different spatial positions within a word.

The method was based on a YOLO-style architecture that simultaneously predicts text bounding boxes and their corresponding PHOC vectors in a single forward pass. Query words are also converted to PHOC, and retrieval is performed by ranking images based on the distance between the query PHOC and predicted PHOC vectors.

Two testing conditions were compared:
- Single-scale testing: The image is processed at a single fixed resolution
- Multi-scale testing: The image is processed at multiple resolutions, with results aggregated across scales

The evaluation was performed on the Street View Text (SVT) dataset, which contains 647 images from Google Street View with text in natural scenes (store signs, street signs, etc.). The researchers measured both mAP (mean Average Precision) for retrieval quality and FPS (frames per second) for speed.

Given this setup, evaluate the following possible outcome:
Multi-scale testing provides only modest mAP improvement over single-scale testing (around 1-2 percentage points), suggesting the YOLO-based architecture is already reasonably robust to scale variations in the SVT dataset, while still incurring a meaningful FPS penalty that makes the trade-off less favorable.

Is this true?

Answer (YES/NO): YES